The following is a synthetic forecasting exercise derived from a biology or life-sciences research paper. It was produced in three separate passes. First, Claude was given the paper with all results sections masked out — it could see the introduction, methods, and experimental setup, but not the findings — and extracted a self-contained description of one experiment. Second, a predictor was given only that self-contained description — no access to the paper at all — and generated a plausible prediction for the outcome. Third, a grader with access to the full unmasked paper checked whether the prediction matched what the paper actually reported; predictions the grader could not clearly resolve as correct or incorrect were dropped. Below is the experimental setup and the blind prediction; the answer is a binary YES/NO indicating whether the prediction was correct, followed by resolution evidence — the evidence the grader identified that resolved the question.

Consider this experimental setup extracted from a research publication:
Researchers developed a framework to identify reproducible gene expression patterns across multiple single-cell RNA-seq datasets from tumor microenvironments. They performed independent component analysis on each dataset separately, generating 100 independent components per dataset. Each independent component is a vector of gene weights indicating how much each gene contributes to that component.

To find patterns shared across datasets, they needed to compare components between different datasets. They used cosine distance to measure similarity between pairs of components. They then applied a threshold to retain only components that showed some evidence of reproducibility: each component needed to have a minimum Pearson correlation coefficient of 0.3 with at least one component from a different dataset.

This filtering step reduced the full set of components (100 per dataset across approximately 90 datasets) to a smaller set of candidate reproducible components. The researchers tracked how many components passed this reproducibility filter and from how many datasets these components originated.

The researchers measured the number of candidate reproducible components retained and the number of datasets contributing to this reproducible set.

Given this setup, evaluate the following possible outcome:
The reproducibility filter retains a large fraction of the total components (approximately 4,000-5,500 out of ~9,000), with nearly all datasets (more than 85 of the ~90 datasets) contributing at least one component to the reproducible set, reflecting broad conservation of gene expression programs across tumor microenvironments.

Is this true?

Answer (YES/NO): NO